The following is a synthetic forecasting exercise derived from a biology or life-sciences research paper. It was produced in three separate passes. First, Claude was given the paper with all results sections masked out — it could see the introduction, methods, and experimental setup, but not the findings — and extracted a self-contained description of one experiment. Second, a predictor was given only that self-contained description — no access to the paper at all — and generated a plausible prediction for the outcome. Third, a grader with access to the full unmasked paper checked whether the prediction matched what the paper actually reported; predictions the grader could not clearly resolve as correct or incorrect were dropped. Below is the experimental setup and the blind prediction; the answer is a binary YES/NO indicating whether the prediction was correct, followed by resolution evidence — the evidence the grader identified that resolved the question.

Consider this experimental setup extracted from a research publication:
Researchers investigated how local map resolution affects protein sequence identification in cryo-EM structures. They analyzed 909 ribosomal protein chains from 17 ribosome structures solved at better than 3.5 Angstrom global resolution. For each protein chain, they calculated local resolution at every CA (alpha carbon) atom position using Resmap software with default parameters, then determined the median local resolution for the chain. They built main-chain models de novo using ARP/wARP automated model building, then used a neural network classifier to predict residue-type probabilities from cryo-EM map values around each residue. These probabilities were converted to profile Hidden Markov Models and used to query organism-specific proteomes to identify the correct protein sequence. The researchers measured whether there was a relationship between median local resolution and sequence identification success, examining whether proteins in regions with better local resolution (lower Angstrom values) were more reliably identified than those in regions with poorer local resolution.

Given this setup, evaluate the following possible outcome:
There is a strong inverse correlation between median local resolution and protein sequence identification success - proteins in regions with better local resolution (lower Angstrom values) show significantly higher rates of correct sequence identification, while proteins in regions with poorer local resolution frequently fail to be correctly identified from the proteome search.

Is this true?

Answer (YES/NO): YES